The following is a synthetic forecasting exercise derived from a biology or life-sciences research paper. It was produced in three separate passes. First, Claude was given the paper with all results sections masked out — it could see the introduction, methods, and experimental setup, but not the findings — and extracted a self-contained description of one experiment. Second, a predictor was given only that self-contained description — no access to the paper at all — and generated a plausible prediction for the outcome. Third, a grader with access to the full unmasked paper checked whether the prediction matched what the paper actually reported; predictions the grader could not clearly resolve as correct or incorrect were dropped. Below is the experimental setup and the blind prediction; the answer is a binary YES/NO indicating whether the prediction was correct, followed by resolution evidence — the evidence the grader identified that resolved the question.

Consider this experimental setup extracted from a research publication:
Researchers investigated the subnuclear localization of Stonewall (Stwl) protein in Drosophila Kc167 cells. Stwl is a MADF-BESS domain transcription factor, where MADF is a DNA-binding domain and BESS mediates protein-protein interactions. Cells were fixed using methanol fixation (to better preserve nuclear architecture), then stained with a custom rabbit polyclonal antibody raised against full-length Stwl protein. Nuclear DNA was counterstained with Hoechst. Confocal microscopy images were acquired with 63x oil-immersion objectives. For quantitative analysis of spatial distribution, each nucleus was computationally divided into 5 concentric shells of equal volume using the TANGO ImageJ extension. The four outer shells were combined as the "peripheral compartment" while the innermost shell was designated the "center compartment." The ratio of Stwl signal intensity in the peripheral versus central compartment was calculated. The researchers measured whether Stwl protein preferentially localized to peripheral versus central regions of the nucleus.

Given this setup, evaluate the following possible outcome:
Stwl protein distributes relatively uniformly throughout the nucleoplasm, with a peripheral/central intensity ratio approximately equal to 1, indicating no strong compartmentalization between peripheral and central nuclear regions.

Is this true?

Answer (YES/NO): NO